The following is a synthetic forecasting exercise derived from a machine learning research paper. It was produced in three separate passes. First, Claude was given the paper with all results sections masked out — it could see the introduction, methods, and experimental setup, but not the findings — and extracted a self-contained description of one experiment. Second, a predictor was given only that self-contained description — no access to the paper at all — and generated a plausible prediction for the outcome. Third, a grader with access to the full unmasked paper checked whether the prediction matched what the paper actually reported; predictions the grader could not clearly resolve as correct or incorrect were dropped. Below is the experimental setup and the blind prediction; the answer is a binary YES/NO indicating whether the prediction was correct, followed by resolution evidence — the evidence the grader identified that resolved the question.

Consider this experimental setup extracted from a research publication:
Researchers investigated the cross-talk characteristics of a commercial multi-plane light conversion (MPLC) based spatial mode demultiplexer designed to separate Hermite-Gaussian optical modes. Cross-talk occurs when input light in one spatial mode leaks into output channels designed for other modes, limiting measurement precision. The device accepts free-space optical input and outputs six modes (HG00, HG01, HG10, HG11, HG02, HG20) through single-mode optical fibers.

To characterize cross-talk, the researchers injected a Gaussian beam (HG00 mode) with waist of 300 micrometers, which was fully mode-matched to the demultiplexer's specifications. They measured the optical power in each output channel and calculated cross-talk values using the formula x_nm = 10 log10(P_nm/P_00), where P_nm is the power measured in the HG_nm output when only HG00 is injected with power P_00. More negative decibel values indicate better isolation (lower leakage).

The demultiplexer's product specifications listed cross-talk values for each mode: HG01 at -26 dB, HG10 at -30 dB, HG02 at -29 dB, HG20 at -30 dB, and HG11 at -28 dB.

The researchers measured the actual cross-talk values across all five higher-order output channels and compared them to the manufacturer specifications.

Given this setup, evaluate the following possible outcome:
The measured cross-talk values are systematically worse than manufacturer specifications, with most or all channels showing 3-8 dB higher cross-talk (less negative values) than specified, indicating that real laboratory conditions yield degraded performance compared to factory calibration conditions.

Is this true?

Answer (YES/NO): NO